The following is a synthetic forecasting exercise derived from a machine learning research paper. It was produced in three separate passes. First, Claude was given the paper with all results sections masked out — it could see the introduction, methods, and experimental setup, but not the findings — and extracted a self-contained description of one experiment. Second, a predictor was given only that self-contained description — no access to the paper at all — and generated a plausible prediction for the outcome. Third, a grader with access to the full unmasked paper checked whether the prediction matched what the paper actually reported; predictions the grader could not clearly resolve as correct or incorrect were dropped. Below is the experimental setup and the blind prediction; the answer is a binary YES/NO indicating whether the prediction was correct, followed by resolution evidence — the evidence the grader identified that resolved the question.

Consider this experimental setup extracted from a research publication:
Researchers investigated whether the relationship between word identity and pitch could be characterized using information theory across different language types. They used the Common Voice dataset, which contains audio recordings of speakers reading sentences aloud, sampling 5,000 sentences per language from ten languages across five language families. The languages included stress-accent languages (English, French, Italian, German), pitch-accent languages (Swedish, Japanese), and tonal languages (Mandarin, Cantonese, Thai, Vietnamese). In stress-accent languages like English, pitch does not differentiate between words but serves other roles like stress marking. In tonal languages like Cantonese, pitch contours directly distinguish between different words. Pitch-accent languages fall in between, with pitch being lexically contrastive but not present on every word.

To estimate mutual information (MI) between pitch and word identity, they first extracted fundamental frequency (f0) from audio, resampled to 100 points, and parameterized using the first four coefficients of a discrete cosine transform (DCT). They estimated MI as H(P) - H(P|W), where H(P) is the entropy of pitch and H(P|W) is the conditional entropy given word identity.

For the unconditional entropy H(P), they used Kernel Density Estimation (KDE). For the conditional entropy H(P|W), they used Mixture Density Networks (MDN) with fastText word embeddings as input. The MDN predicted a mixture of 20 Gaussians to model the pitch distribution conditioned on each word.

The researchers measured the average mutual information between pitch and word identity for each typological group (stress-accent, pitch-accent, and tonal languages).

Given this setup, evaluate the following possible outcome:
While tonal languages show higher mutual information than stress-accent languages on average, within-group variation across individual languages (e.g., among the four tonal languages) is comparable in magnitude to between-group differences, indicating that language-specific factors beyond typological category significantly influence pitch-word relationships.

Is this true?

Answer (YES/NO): NO